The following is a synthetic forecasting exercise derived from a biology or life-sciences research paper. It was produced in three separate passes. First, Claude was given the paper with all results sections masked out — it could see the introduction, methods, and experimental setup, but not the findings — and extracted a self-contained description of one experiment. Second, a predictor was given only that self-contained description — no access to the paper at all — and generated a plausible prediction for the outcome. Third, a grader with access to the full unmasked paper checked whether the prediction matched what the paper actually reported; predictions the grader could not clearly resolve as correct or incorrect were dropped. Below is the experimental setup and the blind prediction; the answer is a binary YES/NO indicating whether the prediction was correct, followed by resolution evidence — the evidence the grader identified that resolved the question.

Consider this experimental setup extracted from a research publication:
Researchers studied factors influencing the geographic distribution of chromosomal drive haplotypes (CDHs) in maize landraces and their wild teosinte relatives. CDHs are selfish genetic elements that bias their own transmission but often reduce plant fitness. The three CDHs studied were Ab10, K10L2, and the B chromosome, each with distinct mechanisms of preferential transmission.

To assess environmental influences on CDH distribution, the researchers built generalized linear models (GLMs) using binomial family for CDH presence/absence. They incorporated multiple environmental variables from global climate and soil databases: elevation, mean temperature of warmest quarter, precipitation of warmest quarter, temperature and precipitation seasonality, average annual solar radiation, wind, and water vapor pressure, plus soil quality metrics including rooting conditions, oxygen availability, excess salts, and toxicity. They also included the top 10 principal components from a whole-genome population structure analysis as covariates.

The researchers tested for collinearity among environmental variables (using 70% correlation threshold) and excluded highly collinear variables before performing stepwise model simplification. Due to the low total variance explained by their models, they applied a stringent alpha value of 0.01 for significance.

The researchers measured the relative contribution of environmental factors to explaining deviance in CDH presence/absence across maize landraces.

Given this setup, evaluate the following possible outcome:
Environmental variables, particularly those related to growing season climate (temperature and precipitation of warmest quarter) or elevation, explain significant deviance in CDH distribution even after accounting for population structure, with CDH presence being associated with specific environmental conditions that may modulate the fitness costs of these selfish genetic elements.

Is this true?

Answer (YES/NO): NO